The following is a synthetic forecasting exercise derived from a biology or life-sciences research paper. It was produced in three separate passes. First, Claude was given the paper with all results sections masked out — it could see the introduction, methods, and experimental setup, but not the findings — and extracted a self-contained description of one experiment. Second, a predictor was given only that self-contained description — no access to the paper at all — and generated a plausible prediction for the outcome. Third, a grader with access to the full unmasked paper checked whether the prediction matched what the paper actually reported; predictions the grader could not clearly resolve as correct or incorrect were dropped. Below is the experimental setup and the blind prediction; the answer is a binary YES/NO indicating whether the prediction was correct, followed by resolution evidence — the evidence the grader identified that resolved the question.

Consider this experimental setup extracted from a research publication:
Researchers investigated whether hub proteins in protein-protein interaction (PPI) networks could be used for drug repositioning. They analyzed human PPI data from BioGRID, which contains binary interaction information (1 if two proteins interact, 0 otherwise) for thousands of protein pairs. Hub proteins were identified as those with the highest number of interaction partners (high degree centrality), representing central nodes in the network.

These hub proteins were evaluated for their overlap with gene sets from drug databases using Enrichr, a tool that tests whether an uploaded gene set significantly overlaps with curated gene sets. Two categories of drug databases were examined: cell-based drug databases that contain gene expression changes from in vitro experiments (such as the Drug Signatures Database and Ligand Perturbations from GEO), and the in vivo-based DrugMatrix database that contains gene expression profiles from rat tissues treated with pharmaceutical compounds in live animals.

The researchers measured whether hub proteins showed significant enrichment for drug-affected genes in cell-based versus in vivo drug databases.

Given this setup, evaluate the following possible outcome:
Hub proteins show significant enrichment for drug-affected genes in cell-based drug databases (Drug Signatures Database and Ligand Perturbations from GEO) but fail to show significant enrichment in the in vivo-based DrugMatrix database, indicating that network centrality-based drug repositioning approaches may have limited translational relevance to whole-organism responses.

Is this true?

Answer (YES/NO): NO